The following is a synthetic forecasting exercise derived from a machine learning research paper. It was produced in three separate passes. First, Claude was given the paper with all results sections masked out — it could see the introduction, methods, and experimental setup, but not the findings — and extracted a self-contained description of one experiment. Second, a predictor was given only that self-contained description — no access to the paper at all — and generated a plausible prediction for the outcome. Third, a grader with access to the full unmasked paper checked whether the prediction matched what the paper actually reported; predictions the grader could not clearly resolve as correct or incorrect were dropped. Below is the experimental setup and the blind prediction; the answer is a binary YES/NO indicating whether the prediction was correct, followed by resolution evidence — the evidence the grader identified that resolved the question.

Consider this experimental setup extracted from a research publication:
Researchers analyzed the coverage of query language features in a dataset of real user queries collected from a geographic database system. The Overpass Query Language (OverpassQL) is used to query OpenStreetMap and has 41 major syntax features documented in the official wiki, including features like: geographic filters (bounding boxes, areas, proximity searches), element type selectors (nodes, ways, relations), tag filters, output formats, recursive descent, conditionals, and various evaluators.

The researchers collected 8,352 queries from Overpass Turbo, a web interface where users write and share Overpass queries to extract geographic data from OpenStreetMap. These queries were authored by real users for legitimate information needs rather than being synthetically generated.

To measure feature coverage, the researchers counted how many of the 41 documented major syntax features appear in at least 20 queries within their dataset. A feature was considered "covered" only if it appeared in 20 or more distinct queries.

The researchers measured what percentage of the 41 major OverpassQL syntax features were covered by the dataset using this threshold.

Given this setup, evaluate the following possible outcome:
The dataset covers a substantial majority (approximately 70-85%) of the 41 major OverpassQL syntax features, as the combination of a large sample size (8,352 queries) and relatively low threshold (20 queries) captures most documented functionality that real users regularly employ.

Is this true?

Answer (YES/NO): YES